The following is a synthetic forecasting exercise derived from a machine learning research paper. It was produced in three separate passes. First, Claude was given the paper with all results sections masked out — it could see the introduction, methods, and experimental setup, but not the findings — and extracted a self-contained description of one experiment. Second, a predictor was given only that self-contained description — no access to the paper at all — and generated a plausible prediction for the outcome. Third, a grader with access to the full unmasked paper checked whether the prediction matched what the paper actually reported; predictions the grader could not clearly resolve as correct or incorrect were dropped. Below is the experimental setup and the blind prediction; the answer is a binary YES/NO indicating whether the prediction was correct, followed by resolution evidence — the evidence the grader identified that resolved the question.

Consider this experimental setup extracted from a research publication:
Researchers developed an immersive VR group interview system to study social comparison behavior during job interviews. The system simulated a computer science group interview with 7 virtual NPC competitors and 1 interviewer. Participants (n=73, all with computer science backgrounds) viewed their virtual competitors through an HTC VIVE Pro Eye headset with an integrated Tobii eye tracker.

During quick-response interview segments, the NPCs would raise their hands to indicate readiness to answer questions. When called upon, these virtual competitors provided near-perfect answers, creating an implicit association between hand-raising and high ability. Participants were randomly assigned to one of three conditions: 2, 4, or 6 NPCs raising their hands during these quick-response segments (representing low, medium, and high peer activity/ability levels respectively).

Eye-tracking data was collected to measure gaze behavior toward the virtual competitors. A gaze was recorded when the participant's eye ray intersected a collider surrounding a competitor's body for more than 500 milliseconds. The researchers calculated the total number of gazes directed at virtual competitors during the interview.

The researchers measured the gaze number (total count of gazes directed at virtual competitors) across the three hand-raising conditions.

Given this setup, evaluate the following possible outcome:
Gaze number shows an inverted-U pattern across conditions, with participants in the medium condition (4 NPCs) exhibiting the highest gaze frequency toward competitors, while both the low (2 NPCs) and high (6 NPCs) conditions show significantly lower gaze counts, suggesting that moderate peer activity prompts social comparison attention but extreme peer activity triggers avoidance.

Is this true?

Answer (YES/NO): NO